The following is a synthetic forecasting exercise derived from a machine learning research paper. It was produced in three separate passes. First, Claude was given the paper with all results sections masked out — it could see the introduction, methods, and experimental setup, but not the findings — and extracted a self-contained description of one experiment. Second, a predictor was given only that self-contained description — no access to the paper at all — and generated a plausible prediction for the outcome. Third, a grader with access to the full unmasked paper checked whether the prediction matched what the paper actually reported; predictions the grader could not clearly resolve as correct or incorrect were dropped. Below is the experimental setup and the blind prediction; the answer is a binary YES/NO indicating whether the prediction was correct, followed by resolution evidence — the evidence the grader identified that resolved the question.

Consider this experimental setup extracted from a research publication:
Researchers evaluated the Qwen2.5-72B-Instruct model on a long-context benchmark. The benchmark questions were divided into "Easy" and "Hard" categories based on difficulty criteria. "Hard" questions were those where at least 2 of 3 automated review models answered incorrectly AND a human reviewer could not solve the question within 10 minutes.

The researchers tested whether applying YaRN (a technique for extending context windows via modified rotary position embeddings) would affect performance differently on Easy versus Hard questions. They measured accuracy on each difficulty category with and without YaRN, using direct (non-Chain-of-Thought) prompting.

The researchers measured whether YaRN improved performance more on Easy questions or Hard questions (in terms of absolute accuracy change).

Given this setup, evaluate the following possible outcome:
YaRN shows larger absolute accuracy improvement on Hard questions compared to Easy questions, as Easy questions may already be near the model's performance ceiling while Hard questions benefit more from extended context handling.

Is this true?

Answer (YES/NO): YES